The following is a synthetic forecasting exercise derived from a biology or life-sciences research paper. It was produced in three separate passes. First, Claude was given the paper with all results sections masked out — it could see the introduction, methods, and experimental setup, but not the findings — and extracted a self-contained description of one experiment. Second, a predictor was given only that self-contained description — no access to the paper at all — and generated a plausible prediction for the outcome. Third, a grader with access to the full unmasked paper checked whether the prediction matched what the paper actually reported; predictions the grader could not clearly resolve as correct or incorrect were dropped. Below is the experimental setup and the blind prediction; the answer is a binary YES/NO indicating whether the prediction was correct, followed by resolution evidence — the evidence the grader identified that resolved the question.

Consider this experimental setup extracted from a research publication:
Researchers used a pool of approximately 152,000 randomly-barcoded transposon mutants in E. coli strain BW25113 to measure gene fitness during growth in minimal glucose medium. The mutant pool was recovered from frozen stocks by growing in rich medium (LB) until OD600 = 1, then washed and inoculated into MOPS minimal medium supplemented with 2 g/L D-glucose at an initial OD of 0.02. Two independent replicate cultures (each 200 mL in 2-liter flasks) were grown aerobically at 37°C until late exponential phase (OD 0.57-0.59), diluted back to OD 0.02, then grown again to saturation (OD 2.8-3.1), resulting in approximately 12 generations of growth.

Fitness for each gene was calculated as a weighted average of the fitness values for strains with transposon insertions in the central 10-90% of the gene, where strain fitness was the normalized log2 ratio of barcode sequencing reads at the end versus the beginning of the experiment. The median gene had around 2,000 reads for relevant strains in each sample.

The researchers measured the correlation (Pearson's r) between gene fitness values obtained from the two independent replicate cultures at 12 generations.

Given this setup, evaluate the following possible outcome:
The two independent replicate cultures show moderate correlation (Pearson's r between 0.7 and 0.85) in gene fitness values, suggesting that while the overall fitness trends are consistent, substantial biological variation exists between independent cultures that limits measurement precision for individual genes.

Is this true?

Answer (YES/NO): NO